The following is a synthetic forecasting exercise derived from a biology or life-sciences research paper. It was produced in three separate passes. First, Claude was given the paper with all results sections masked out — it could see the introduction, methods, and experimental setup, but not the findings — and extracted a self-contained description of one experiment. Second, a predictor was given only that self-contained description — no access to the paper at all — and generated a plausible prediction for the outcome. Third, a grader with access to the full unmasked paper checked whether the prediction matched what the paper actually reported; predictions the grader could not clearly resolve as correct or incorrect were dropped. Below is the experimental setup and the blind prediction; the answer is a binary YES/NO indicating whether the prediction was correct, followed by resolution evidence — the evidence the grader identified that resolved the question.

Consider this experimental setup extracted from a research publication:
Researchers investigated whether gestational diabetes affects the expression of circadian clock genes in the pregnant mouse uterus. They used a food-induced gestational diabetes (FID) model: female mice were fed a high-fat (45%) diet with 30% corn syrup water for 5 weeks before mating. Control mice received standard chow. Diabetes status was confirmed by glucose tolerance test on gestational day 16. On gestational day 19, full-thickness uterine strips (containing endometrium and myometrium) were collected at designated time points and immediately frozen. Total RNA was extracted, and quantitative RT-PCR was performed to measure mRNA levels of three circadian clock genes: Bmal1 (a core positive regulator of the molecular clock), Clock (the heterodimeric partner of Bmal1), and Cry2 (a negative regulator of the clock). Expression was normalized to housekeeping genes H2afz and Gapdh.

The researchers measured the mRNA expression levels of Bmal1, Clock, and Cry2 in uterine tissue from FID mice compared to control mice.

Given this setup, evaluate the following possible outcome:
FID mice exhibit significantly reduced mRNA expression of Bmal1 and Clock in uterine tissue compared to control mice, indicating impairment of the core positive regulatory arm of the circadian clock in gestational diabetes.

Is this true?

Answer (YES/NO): YES